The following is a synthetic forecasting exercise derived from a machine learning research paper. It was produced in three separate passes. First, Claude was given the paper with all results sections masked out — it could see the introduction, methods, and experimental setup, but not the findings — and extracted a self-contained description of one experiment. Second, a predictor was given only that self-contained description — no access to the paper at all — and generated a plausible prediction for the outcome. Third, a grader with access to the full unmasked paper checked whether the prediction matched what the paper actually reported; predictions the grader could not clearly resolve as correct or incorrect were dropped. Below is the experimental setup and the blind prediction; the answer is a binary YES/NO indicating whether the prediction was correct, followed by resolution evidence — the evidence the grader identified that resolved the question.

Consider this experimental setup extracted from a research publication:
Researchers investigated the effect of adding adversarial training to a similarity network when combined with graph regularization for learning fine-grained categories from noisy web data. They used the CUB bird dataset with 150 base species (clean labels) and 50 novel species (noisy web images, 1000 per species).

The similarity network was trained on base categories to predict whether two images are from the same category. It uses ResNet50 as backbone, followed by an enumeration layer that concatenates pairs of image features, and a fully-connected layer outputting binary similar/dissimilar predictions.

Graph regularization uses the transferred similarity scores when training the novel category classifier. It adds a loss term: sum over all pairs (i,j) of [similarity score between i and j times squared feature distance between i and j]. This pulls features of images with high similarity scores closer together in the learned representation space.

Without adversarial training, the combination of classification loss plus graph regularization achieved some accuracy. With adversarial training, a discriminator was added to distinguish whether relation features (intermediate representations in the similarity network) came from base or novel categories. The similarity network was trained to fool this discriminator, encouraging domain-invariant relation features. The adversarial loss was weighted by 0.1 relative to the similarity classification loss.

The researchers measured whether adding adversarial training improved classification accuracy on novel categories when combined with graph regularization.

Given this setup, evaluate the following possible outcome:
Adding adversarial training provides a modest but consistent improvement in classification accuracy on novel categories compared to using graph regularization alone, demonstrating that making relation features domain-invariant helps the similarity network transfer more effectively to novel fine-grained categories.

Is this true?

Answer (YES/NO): YES